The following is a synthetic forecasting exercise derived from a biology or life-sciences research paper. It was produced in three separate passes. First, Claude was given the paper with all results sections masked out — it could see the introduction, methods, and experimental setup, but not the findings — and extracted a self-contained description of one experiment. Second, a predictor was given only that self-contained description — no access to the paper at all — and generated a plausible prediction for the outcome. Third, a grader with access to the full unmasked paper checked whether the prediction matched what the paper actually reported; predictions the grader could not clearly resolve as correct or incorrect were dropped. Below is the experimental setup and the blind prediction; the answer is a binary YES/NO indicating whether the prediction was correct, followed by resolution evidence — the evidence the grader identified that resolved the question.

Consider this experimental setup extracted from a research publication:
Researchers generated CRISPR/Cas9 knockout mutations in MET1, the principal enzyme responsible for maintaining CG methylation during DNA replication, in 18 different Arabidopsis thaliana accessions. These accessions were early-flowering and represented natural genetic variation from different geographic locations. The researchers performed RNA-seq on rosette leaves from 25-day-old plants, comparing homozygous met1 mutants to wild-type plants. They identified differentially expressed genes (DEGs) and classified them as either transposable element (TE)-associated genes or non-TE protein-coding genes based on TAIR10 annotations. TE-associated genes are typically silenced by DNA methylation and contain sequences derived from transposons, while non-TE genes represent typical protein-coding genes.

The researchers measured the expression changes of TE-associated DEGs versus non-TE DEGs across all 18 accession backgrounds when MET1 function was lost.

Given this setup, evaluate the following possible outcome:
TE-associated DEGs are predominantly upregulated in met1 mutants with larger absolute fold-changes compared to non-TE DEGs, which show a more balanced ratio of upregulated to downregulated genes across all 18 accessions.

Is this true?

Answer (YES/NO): YES